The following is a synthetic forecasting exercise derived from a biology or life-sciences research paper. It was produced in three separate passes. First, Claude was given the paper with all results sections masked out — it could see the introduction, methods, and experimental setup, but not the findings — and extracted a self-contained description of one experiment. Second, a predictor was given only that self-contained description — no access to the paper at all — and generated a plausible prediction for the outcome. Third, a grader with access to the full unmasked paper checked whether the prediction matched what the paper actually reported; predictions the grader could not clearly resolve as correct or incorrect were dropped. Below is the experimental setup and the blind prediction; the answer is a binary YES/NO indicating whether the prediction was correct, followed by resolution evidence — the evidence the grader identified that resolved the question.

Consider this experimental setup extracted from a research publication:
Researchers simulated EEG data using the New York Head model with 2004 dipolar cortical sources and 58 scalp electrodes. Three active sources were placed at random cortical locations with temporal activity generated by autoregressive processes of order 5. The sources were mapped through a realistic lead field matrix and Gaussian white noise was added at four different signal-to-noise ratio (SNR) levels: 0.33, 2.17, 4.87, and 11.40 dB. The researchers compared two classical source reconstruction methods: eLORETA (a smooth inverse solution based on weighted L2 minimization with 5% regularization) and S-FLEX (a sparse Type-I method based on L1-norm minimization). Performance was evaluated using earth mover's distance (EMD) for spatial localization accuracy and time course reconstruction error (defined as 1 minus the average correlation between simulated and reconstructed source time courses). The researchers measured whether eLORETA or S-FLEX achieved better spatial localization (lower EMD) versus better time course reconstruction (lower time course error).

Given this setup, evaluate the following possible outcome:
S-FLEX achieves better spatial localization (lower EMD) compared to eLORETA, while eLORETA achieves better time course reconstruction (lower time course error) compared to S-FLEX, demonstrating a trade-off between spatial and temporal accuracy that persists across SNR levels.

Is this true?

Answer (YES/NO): YES